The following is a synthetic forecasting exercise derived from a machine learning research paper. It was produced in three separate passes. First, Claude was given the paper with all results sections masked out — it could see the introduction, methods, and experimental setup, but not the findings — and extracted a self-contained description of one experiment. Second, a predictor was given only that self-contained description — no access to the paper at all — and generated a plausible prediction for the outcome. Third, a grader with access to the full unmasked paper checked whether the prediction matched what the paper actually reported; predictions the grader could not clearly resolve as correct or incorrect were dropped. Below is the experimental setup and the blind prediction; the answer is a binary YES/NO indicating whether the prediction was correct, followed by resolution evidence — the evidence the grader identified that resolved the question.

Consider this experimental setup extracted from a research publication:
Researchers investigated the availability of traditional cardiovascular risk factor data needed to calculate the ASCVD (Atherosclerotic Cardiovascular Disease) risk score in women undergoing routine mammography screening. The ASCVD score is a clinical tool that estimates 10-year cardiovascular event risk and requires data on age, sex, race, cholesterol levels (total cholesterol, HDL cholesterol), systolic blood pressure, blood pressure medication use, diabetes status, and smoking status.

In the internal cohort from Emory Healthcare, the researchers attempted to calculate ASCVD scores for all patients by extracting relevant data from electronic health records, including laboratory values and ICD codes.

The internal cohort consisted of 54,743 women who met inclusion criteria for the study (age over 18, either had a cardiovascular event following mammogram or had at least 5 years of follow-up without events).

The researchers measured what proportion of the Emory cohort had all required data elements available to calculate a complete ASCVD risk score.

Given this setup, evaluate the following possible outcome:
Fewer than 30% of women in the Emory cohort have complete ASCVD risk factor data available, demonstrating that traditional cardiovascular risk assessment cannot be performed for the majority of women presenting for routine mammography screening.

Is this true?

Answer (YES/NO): YES